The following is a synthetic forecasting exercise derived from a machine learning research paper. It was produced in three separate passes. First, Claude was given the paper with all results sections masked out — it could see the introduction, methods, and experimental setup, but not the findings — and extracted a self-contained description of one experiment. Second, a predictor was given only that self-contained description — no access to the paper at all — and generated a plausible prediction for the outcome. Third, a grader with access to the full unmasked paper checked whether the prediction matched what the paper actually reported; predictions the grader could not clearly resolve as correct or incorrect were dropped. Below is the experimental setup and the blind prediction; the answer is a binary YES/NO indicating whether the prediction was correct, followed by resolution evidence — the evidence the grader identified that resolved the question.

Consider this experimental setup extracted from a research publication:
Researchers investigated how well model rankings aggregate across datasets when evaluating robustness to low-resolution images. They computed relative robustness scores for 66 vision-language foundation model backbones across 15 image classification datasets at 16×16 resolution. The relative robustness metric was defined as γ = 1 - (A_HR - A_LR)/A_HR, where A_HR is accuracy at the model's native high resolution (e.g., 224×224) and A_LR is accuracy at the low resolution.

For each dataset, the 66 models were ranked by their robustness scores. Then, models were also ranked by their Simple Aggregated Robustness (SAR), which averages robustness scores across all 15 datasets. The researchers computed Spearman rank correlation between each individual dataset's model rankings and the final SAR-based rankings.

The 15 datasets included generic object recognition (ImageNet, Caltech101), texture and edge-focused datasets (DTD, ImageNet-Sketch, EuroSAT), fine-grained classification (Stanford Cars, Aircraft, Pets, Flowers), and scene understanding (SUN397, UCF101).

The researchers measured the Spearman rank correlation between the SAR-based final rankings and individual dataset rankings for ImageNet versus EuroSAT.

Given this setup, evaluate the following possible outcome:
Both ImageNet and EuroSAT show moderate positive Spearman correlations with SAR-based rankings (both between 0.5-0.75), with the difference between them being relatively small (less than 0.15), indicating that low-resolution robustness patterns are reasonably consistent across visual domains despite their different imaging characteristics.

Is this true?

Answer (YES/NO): NO